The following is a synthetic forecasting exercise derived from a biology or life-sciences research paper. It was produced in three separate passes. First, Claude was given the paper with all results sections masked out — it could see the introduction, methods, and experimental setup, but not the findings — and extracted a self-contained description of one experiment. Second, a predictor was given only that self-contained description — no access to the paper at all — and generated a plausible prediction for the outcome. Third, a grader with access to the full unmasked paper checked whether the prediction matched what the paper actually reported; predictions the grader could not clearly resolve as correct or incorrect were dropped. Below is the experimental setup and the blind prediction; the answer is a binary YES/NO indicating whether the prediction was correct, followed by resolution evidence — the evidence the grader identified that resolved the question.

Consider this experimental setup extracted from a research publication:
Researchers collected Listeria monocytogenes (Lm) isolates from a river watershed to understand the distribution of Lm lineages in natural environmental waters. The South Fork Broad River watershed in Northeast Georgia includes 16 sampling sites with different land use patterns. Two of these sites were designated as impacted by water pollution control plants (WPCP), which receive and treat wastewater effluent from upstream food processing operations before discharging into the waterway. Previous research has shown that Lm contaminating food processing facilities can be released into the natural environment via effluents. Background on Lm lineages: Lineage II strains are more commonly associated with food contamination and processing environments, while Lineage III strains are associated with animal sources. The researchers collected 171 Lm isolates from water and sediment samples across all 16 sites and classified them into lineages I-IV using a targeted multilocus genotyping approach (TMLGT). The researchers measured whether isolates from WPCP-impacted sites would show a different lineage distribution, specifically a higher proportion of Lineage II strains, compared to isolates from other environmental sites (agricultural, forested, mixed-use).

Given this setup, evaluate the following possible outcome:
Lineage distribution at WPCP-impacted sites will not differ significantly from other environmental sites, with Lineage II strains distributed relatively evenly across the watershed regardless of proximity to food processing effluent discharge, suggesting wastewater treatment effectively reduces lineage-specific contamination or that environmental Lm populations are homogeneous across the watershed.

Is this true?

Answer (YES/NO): YES